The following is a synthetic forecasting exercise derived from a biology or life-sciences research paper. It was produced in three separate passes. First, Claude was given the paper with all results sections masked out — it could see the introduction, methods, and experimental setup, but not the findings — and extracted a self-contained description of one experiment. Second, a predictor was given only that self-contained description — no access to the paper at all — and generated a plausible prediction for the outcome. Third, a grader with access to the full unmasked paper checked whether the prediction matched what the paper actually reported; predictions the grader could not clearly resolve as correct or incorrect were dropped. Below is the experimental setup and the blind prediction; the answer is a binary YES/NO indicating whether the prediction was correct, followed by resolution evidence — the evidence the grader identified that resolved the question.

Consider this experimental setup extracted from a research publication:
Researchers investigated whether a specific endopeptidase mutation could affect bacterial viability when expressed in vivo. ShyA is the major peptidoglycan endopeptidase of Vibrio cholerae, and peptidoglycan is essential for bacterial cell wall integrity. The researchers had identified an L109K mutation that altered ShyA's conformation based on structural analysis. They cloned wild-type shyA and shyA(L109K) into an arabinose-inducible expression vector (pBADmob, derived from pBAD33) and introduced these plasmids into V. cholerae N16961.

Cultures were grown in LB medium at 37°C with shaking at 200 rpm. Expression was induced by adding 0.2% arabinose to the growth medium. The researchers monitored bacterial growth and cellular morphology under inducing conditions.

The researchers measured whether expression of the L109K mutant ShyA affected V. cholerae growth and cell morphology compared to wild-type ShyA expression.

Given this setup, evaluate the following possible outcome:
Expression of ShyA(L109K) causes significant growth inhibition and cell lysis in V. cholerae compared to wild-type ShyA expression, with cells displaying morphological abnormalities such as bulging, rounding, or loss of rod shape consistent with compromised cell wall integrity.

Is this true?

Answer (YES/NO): YES